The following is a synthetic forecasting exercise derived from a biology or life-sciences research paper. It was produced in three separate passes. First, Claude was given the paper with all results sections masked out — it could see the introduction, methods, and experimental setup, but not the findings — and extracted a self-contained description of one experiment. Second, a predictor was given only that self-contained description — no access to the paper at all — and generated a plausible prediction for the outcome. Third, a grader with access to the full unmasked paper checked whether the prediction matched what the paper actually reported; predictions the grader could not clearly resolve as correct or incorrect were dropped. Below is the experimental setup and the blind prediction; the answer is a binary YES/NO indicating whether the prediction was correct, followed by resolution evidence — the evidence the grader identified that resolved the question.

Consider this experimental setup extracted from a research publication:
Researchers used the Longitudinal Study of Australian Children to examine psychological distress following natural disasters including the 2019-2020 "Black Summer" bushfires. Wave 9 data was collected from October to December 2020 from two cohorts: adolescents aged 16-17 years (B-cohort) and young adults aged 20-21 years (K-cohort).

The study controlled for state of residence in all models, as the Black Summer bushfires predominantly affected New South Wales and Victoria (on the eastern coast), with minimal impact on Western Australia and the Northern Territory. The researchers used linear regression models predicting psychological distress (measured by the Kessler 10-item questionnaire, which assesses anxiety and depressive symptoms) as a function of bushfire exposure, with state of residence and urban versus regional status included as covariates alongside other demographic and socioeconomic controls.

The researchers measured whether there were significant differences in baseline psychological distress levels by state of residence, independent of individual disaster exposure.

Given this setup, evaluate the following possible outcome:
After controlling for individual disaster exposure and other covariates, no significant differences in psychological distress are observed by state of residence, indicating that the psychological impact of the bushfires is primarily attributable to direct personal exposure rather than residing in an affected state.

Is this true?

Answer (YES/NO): NO